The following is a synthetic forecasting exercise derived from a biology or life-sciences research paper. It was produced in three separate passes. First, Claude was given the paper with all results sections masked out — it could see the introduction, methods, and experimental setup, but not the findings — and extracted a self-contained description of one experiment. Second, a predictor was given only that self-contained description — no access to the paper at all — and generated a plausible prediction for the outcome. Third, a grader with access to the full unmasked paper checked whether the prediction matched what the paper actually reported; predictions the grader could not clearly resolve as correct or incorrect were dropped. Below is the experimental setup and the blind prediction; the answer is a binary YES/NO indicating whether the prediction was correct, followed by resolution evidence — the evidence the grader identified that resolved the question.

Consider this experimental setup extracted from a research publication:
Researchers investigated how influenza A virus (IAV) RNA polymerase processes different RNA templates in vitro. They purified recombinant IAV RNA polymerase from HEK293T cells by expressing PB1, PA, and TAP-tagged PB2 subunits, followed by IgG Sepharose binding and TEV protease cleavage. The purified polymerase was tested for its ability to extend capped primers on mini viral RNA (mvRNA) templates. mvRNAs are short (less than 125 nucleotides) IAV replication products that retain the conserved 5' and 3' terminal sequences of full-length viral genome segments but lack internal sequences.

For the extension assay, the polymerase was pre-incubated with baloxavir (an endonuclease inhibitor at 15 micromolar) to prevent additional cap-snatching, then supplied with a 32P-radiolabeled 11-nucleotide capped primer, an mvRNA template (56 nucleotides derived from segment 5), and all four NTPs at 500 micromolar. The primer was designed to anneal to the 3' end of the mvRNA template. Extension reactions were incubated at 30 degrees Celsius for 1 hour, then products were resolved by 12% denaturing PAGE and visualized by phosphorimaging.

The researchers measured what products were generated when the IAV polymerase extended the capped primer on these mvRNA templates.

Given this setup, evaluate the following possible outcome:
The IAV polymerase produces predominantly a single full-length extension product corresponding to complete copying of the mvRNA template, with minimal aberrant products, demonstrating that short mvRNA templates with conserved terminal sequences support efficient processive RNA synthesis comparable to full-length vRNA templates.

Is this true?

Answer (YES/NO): NO